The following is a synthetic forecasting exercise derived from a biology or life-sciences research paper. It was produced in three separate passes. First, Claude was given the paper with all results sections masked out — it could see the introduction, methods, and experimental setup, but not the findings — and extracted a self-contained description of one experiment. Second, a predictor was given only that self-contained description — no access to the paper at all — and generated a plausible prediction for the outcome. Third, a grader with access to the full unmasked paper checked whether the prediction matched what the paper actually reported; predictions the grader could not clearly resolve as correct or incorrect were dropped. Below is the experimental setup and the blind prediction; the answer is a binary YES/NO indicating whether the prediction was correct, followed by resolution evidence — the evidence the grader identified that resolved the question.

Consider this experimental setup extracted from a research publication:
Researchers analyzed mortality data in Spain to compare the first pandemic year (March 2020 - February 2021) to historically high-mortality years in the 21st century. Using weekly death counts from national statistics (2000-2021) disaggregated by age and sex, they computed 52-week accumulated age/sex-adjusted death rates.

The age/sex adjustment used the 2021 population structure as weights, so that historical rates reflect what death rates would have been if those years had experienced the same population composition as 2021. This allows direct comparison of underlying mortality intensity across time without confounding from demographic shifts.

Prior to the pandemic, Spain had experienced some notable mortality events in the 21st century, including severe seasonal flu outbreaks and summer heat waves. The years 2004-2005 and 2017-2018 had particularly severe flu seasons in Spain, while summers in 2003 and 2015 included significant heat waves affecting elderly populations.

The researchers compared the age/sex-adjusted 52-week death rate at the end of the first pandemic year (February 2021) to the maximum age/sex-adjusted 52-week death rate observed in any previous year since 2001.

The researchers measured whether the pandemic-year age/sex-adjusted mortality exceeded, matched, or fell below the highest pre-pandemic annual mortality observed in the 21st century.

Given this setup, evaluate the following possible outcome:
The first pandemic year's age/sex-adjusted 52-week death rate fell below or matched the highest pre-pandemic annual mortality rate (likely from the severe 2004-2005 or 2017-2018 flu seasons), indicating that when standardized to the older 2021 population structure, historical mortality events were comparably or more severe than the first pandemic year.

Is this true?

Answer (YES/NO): YES